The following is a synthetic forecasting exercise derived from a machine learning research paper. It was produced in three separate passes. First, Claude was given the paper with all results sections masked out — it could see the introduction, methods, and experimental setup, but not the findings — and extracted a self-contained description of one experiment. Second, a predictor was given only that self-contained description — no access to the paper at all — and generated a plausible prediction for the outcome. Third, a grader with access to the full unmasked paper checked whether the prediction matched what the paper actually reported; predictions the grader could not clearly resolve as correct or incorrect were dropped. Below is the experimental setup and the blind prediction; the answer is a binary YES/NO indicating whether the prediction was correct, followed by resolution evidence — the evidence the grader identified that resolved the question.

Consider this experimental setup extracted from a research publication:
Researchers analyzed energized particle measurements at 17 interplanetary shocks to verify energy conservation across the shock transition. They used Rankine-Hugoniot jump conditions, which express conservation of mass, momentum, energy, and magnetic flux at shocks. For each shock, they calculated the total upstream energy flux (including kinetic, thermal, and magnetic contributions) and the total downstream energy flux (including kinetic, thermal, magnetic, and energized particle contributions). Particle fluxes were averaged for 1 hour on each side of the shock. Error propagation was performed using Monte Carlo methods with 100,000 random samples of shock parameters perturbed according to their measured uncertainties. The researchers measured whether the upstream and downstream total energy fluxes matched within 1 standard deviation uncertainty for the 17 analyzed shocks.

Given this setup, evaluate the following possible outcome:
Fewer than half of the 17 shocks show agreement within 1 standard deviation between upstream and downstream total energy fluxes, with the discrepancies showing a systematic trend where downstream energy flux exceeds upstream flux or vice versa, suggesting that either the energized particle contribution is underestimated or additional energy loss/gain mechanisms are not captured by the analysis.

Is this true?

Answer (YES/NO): NO